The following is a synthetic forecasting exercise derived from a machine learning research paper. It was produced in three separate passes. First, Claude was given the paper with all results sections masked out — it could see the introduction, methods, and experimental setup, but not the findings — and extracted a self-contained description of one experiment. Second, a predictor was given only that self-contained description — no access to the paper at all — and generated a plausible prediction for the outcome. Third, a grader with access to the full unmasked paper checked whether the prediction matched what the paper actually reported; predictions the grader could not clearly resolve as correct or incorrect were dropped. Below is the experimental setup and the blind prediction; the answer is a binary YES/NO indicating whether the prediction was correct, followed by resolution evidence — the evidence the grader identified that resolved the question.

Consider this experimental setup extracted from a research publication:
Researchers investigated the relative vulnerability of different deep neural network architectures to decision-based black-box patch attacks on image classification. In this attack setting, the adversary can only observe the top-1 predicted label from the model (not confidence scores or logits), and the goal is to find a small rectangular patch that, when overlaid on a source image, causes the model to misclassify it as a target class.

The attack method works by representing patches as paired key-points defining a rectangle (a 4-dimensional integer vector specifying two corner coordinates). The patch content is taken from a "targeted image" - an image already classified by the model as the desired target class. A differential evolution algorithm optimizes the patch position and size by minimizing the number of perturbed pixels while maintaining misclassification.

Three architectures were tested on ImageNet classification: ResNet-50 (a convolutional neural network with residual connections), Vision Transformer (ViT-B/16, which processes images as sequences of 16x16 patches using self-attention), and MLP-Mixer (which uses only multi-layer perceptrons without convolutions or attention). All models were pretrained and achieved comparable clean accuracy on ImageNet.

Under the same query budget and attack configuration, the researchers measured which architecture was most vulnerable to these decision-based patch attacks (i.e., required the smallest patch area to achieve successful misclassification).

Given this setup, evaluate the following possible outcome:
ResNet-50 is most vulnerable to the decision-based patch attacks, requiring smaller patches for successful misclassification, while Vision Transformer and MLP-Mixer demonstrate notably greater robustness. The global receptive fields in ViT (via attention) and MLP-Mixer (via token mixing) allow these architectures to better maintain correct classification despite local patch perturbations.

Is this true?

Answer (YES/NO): YES